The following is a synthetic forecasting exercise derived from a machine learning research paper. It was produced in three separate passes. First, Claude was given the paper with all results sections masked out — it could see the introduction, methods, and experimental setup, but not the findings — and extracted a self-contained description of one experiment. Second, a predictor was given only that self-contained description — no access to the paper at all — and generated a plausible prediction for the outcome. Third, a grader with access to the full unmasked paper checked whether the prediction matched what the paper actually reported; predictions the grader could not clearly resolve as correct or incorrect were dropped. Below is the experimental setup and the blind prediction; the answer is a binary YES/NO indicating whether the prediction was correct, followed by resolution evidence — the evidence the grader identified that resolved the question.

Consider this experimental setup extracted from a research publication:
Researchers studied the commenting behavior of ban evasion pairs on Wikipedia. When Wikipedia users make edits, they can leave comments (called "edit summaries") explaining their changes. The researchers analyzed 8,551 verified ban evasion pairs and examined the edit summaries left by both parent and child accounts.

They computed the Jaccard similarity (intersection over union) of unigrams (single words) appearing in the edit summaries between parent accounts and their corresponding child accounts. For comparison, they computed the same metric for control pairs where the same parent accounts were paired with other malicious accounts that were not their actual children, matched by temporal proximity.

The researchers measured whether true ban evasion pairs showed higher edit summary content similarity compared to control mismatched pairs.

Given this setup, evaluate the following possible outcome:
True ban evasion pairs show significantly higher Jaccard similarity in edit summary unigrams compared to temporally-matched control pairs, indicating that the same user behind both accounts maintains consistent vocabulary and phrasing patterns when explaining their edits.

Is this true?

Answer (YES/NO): YES